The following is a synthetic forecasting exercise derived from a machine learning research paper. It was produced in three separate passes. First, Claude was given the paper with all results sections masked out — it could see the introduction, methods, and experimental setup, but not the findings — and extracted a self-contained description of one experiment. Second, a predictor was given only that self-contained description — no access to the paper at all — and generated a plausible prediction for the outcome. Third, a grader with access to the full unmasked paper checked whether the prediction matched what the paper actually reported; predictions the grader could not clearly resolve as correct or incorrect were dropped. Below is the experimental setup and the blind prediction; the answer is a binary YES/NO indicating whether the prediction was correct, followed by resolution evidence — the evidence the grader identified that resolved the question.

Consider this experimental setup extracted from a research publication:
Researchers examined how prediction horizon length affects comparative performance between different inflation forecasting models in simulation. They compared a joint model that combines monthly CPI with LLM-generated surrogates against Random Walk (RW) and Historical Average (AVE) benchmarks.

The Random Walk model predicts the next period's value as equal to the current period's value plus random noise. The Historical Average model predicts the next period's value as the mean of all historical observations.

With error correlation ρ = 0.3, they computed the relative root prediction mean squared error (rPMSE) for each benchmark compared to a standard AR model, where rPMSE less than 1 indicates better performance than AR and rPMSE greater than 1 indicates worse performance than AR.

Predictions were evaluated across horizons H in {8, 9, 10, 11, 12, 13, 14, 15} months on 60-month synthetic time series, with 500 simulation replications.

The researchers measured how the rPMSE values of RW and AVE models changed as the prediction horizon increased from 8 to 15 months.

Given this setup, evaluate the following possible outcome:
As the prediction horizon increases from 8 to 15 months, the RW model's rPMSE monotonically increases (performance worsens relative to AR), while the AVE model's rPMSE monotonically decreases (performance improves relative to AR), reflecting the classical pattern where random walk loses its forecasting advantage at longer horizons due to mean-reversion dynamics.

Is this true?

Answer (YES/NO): NO